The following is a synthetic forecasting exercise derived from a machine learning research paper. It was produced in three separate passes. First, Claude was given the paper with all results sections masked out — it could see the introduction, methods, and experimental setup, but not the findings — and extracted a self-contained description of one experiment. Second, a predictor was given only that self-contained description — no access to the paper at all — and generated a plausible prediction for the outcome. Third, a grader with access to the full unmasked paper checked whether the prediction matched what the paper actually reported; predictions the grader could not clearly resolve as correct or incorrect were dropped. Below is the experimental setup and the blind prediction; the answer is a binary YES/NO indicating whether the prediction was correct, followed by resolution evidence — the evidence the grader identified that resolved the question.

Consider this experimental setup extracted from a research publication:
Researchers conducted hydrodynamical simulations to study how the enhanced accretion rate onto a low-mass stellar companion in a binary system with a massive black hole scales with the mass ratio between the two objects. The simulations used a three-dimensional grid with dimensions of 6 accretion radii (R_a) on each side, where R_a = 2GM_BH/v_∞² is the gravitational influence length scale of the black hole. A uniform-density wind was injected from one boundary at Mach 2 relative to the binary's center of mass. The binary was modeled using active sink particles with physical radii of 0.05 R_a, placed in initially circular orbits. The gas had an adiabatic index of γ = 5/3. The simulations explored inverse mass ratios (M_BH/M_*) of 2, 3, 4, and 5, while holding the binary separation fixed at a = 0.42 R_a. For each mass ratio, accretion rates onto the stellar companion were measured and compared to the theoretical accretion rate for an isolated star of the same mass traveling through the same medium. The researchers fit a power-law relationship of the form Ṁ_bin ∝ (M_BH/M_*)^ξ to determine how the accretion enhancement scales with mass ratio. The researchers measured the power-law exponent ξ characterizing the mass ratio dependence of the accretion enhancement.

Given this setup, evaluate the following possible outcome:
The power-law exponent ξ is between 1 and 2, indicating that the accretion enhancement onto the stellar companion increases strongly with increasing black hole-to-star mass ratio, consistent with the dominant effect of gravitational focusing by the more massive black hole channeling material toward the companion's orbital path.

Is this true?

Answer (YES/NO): YES